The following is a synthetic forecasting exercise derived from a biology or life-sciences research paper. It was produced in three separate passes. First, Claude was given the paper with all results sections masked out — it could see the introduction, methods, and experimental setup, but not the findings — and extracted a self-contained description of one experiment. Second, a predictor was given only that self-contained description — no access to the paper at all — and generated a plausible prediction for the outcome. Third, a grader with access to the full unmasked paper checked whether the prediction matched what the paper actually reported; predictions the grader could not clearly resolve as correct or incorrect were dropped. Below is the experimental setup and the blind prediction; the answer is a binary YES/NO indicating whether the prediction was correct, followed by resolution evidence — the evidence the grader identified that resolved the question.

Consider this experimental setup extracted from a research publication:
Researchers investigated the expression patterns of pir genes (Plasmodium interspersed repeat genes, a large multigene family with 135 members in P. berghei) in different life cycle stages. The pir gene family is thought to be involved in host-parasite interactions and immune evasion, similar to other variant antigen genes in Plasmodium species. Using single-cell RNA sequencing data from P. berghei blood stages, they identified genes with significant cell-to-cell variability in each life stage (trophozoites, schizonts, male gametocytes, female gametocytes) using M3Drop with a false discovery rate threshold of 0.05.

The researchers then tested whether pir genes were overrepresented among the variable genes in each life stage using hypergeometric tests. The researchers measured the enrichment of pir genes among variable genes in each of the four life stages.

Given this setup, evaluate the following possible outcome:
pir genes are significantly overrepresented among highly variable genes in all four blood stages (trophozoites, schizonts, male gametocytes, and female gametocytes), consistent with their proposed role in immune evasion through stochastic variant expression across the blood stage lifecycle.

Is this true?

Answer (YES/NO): NO